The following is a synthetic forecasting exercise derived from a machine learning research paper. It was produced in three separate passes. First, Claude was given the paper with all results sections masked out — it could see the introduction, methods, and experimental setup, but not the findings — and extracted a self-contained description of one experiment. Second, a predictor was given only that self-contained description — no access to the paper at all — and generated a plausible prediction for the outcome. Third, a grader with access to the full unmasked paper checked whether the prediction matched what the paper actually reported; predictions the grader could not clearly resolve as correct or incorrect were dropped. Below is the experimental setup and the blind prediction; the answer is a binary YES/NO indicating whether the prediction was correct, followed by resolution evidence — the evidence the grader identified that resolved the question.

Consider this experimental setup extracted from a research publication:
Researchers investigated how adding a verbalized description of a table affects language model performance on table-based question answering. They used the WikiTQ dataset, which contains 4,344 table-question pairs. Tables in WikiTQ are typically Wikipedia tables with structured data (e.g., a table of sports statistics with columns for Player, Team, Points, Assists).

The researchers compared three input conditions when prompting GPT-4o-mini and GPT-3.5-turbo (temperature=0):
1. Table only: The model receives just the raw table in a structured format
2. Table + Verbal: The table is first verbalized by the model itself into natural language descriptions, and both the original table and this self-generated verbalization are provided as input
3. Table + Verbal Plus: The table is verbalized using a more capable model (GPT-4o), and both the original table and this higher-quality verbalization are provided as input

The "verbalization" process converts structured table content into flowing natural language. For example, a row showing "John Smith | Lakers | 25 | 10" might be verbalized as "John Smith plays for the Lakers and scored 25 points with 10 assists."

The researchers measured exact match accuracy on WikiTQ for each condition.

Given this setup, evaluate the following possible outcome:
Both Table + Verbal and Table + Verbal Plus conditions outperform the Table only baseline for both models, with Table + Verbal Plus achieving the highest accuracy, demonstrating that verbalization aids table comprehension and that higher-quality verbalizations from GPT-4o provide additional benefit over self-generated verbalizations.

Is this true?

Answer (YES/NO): YES